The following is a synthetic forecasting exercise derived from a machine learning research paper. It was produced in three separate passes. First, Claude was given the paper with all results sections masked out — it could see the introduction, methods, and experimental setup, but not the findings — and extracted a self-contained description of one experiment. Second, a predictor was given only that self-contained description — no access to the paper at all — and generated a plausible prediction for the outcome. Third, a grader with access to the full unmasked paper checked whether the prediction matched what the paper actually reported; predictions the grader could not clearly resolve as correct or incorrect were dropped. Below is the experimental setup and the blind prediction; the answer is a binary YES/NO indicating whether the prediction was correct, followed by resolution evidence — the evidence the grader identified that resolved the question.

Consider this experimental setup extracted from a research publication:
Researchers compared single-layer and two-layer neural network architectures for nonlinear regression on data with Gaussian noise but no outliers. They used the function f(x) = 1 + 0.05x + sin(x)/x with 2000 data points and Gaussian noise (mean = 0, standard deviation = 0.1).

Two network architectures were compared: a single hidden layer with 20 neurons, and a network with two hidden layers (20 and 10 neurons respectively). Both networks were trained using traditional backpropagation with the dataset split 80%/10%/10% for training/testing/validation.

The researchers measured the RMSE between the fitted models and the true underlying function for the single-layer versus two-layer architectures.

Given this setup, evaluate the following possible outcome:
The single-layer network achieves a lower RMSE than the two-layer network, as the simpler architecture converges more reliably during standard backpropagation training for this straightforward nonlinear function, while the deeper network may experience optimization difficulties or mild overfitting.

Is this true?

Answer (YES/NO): NO